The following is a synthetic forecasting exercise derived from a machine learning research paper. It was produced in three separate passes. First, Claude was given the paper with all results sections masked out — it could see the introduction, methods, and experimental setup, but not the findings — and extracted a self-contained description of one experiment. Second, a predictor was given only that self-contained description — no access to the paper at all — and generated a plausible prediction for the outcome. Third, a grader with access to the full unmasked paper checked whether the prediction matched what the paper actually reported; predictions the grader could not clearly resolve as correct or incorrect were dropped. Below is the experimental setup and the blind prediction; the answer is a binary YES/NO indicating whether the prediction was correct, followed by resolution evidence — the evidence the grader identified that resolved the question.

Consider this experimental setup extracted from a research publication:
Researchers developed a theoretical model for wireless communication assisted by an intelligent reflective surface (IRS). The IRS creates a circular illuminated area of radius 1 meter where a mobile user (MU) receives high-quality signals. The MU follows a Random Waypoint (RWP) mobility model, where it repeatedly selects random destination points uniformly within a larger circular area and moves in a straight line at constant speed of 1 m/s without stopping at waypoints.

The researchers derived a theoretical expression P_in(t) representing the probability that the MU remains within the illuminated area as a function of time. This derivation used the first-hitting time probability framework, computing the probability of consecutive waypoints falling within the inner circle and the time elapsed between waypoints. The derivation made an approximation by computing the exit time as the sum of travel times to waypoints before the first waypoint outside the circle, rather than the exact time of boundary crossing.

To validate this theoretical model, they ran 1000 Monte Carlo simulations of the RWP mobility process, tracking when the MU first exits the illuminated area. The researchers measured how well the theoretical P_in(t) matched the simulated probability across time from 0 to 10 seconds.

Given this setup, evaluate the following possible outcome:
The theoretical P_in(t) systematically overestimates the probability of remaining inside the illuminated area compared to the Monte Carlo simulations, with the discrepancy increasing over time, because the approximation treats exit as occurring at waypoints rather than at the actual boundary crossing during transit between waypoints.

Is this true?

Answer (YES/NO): NO